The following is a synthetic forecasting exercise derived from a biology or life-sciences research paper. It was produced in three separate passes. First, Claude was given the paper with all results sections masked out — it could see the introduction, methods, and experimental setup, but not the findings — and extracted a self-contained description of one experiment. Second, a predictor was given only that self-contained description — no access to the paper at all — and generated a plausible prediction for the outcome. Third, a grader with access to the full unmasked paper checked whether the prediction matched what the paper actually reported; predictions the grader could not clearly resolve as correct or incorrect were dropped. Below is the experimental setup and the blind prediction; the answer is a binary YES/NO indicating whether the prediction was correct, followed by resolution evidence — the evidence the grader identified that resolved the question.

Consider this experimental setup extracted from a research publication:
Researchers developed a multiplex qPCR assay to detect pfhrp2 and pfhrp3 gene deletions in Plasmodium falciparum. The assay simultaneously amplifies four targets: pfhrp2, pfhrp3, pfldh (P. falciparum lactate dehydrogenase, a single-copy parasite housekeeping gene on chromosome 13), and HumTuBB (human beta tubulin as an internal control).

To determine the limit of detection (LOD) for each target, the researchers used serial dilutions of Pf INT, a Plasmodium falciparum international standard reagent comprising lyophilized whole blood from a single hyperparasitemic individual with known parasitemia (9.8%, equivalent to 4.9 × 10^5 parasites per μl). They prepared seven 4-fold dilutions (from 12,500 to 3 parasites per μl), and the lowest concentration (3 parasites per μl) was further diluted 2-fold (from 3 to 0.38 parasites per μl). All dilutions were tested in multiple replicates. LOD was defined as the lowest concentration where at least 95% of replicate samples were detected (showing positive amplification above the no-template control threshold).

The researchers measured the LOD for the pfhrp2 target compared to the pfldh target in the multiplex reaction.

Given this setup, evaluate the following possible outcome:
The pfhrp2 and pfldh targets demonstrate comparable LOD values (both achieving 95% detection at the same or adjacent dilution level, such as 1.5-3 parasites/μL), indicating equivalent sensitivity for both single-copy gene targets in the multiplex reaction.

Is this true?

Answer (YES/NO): YES